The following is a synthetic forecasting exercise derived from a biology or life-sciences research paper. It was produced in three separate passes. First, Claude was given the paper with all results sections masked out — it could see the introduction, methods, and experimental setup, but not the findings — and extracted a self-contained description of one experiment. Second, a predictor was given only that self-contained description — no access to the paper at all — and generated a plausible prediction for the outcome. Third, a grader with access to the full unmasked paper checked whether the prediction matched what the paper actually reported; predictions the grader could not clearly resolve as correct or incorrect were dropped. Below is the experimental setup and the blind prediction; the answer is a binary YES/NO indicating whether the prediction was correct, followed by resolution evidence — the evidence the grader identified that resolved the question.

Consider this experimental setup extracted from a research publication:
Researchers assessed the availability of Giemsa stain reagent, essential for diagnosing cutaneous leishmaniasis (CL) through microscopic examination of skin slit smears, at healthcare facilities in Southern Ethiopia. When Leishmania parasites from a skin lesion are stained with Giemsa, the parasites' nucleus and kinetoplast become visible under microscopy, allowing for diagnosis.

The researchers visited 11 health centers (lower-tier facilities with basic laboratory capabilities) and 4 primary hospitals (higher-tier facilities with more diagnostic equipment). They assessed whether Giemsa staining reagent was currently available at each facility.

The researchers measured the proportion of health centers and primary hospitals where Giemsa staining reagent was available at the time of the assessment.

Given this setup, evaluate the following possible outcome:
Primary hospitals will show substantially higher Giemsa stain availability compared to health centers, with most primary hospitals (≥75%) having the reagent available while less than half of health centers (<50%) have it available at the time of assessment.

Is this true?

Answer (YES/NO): NO